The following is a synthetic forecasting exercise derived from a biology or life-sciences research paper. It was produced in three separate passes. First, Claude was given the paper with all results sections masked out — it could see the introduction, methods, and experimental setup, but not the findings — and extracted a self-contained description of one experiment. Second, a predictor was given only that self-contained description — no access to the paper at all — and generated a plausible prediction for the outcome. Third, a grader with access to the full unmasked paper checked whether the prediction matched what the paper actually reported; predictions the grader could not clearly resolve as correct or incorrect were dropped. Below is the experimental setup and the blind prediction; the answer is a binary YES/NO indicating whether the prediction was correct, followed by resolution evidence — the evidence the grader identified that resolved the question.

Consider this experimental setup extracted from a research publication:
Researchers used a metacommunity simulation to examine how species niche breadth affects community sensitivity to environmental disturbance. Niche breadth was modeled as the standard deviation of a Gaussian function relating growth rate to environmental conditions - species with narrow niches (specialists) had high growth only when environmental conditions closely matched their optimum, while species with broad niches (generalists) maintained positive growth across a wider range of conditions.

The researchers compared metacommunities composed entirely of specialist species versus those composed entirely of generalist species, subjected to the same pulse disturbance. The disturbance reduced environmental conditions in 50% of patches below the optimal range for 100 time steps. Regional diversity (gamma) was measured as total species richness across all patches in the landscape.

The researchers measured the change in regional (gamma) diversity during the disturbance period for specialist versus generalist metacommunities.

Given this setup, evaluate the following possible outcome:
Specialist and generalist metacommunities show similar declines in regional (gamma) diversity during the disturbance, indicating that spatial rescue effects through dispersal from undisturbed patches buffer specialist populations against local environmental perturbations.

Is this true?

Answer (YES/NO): NO